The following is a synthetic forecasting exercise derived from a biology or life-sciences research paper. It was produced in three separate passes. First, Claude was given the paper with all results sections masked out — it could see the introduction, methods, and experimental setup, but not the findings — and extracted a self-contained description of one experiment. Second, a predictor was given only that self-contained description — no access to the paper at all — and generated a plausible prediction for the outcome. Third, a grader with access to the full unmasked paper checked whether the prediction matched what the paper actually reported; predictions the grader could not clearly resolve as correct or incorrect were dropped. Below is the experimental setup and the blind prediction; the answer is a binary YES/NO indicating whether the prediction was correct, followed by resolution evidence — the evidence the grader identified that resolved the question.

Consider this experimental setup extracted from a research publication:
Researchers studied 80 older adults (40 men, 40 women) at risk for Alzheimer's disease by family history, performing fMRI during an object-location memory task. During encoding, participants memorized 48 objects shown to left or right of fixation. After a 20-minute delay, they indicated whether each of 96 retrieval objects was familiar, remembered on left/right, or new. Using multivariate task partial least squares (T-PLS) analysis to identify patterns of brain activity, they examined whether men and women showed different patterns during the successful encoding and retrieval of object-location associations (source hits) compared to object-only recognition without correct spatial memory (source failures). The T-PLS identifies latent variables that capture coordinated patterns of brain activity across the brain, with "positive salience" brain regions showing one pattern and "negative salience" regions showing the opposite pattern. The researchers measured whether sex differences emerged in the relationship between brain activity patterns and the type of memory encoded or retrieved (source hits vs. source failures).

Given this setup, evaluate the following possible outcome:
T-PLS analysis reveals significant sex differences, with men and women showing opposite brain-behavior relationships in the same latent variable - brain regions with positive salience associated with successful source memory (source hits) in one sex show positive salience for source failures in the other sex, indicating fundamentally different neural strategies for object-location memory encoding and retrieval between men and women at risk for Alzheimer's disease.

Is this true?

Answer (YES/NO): NO